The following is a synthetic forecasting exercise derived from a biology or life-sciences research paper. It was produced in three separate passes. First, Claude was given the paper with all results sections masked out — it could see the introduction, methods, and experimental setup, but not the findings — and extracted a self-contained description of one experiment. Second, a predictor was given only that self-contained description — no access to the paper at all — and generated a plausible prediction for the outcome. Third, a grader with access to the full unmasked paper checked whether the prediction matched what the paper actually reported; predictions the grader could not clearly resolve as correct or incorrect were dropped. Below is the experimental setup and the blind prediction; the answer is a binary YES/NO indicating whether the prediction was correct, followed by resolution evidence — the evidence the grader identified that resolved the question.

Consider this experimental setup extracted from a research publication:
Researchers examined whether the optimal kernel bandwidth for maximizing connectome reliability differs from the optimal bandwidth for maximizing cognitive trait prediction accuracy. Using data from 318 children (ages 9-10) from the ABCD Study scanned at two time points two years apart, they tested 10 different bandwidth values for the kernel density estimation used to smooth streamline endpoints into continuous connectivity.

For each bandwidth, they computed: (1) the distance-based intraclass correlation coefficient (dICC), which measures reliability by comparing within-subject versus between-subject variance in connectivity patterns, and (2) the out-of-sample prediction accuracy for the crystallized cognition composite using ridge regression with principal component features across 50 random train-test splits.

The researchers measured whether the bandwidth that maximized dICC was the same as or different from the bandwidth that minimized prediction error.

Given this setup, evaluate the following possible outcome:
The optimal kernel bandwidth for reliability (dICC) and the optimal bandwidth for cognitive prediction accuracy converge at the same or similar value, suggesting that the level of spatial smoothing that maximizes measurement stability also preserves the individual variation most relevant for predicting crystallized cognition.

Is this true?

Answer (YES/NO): NO